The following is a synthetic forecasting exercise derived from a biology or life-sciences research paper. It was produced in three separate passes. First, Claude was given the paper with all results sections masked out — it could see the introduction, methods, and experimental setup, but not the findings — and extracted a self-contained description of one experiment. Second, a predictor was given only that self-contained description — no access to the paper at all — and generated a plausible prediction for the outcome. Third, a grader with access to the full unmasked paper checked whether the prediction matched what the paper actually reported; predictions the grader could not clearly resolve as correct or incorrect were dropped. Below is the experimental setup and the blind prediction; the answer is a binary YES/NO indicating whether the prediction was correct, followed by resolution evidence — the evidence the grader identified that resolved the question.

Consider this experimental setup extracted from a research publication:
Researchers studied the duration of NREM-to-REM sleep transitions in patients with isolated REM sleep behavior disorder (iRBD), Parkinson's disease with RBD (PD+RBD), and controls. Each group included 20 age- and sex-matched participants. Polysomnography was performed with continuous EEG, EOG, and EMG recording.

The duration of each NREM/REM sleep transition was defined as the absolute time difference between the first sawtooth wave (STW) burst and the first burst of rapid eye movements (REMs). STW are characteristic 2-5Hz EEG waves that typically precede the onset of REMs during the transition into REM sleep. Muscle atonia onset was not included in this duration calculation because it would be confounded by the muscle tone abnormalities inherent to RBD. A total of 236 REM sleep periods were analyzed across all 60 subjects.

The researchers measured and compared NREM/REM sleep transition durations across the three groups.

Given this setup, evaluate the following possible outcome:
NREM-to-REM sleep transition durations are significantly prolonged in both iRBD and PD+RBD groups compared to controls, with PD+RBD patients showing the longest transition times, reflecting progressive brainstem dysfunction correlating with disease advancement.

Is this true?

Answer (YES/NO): YES